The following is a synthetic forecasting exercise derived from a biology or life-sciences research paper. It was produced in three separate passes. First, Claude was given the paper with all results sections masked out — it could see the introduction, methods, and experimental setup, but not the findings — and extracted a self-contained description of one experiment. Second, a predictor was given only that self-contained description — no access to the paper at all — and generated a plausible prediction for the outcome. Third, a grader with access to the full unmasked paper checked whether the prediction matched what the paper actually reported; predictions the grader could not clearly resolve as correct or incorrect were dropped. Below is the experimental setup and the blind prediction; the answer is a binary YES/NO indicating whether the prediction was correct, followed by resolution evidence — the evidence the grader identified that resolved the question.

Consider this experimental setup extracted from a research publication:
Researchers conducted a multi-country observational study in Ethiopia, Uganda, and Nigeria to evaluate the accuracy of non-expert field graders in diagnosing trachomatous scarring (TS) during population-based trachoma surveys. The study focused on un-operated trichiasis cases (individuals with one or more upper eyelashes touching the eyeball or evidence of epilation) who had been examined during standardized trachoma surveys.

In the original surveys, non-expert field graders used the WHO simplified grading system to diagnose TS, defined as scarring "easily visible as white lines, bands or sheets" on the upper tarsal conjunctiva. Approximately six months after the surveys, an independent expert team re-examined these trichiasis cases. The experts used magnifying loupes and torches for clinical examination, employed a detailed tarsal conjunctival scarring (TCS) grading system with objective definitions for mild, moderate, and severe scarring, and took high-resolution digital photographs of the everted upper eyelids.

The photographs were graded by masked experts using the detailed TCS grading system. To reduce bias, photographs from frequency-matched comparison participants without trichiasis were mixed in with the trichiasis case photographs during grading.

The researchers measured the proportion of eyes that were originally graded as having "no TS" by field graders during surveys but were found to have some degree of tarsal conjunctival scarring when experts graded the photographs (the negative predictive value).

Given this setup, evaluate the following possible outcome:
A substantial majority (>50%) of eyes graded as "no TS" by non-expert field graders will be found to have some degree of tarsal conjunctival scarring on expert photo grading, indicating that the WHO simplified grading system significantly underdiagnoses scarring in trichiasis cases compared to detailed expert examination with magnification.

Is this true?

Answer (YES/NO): YES